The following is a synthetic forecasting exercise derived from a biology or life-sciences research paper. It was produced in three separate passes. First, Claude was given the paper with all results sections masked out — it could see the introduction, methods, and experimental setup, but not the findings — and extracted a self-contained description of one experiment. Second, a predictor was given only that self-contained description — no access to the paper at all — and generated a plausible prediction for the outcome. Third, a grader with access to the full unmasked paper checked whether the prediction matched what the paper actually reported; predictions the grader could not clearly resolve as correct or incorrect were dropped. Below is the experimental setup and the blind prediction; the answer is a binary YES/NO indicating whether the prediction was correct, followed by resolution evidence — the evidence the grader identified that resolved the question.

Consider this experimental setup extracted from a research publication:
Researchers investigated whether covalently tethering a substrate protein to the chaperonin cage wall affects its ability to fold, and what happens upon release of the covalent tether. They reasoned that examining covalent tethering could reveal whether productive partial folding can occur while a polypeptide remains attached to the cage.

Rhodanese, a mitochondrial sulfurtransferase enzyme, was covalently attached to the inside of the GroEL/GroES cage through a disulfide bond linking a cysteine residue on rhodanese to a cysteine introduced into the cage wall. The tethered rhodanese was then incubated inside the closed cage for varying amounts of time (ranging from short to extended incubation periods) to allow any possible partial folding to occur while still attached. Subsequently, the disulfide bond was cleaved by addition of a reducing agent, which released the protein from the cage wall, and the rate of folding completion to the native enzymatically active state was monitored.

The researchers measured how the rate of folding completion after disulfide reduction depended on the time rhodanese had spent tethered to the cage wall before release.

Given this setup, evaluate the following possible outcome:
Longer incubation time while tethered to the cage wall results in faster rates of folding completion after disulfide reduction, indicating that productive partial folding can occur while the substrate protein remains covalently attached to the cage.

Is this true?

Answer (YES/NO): YES